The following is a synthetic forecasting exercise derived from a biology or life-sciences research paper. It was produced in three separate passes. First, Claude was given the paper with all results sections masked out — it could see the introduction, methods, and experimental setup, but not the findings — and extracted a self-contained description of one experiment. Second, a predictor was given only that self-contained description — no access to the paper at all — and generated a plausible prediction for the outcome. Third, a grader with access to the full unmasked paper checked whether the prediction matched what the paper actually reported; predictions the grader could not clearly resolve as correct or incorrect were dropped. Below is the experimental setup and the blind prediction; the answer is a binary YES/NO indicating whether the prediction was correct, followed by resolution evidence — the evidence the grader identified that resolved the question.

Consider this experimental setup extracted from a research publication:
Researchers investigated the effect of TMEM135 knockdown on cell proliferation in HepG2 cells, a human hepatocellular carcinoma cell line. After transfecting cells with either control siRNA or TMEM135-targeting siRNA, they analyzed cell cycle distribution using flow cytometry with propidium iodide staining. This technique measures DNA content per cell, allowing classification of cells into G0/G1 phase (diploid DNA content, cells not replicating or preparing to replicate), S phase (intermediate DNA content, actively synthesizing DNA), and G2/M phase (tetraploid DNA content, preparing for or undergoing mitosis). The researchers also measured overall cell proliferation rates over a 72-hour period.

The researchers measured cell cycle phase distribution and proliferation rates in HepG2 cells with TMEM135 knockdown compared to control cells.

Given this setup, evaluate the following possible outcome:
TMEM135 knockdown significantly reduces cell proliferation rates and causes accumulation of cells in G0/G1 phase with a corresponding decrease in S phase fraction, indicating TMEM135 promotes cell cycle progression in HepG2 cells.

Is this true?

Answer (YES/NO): YES